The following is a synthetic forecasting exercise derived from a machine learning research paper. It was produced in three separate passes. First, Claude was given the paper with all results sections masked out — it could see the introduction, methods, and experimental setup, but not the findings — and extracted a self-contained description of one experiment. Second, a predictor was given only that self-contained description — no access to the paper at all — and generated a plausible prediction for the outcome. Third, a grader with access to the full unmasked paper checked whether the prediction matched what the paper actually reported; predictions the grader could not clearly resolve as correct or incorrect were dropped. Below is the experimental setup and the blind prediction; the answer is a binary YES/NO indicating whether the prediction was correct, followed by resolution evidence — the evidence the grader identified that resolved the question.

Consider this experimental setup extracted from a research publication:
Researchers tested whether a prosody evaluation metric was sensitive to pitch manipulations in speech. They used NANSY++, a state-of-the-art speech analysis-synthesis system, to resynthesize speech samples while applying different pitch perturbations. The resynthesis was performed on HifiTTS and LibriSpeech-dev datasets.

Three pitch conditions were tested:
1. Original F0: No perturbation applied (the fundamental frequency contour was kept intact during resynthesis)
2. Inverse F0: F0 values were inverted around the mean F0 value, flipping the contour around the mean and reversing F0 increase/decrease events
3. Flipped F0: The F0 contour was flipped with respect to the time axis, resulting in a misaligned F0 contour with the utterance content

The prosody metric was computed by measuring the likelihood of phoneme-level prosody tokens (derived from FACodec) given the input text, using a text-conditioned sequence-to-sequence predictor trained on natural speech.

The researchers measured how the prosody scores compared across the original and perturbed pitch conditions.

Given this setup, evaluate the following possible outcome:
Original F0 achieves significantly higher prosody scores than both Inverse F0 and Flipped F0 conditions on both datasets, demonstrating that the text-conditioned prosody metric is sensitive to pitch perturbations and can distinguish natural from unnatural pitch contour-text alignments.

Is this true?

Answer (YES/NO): NO